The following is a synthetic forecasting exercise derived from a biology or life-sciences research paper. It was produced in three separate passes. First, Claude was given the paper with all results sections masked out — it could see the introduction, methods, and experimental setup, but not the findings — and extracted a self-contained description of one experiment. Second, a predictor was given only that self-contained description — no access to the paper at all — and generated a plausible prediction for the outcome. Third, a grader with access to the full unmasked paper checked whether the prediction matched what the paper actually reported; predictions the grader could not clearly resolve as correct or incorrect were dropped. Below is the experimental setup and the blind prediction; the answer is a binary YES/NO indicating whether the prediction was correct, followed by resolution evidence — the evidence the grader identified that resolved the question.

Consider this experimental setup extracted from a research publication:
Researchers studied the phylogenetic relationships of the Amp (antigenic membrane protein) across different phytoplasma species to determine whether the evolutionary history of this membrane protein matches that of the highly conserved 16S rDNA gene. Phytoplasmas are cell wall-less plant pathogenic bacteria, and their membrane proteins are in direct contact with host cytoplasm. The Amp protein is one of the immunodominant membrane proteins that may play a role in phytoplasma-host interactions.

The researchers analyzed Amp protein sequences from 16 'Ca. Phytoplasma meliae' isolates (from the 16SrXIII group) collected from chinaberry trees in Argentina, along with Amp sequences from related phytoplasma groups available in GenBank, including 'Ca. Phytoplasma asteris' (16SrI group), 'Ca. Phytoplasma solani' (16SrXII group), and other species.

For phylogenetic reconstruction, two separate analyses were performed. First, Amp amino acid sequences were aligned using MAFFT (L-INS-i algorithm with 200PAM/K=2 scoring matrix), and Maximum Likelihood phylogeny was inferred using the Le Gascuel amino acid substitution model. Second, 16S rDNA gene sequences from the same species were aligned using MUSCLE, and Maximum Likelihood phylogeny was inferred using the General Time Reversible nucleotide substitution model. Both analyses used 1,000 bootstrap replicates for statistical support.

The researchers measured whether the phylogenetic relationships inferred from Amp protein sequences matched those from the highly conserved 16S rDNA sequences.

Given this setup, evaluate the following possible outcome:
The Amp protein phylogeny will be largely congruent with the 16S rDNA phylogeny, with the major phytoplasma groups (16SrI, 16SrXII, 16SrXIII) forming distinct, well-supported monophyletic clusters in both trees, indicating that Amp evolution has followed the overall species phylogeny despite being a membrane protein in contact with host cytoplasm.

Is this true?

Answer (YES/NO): NO